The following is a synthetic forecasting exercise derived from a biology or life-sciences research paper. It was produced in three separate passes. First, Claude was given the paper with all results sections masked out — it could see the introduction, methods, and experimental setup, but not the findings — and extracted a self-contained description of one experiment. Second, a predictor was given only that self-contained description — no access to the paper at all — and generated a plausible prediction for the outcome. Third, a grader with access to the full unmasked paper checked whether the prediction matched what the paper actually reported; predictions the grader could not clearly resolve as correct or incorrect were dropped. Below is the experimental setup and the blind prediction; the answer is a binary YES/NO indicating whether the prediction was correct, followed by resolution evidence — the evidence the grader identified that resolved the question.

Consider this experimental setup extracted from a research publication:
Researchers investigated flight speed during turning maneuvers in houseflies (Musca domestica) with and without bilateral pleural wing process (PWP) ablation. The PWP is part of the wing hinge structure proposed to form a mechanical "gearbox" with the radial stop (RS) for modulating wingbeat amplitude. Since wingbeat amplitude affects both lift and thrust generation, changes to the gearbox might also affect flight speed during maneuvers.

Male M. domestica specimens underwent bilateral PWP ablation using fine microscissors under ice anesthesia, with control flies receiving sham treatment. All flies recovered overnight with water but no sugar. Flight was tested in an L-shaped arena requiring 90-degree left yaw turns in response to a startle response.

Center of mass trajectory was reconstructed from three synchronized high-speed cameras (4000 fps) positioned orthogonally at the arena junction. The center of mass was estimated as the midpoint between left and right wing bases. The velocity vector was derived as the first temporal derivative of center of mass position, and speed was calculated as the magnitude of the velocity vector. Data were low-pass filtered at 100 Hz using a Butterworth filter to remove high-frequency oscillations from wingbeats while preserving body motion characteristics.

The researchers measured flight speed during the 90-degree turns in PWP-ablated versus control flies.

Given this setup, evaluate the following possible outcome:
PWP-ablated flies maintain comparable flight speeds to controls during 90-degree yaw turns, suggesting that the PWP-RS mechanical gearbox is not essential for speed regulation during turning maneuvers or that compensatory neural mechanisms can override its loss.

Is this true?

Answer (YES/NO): YES